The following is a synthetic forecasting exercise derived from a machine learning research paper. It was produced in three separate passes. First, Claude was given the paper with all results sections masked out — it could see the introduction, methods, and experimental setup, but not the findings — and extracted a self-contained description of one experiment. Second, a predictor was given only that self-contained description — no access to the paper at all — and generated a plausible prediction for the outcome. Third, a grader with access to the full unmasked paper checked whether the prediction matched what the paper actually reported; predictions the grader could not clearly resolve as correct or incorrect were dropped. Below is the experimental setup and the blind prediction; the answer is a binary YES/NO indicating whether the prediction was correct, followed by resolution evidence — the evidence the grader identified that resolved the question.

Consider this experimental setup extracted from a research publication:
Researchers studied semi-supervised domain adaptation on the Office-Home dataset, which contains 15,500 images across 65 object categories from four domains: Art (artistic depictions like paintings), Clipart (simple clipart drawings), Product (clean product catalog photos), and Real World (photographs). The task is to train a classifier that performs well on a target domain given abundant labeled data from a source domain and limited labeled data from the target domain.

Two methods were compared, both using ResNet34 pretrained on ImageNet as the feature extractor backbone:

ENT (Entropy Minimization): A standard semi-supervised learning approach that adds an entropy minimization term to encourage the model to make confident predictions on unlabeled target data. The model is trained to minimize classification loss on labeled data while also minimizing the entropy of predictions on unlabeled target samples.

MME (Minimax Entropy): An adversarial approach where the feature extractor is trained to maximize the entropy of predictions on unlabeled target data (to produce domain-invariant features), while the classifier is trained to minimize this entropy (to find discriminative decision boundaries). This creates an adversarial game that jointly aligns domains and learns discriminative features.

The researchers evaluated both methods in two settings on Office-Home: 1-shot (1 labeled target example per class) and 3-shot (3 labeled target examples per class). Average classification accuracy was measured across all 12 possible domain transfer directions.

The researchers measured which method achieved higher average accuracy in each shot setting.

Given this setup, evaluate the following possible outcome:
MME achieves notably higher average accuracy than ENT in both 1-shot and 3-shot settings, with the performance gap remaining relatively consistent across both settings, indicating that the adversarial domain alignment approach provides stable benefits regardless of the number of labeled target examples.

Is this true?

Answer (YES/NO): NO